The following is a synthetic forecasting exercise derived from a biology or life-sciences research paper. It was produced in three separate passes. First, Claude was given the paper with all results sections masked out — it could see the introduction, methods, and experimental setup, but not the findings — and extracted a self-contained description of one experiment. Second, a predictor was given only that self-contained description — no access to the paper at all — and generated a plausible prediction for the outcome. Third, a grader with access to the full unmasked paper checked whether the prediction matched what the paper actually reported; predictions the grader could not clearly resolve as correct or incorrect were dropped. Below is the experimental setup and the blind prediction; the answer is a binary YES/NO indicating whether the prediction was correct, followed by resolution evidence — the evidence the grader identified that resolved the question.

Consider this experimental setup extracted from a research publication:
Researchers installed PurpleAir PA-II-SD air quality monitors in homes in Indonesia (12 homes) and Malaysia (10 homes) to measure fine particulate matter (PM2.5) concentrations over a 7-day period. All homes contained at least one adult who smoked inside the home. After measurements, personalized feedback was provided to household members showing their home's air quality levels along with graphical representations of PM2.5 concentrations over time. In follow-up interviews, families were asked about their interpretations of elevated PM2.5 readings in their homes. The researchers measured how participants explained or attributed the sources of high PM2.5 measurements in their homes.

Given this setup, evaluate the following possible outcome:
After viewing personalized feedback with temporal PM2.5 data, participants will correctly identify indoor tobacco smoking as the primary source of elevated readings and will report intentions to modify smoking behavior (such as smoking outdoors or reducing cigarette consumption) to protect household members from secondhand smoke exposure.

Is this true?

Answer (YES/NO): NO